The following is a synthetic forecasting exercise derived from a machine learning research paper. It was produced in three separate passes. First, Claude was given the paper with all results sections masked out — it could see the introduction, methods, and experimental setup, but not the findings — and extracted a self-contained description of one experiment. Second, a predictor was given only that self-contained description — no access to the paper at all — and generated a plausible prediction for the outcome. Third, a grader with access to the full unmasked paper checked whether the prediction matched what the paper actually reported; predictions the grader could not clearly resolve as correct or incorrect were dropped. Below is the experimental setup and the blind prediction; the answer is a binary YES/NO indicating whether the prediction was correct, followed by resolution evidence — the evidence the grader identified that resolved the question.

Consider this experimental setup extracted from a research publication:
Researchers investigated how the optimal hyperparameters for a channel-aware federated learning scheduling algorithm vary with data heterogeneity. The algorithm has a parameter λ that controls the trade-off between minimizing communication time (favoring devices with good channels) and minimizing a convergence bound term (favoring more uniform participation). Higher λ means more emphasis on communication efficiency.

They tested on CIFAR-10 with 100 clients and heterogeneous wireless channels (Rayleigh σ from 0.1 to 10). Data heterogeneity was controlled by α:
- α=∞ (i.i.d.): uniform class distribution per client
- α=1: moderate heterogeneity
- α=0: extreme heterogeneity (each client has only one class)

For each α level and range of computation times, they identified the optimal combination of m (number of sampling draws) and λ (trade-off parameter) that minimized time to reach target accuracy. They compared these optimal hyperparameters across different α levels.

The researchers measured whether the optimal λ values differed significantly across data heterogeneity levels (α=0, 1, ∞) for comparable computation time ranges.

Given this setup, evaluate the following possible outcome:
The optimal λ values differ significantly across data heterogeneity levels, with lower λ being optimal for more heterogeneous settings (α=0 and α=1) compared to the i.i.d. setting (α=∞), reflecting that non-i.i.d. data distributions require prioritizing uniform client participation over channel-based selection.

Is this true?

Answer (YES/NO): NO